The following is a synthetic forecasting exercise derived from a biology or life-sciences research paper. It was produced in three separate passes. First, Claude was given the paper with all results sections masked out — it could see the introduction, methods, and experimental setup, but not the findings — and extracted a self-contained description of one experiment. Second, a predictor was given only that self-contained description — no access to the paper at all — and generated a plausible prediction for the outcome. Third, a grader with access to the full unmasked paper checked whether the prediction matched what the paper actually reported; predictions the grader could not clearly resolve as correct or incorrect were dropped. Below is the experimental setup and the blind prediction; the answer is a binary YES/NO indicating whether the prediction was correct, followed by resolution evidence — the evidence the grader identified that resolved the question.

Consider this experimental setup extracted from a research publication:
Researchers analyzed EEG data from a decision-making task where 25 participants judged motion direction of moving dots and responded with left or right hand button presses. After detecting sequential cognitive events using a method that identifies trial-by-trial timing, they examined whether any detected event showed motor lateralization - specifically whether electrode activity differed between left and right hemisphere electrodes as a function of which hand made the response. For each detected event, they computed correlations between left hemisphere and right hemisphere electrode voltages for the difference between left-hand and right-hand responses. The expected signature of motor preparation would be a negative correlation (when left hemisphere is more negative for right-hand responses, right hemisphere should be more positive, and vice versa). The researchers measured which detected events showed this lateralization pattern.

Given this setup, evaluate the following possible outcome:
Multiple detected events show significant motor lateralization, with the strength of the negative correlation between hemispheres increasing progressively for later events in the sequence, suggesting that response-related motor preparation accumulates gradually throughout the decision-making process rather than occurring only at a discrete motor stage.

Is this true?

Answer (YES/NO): NO